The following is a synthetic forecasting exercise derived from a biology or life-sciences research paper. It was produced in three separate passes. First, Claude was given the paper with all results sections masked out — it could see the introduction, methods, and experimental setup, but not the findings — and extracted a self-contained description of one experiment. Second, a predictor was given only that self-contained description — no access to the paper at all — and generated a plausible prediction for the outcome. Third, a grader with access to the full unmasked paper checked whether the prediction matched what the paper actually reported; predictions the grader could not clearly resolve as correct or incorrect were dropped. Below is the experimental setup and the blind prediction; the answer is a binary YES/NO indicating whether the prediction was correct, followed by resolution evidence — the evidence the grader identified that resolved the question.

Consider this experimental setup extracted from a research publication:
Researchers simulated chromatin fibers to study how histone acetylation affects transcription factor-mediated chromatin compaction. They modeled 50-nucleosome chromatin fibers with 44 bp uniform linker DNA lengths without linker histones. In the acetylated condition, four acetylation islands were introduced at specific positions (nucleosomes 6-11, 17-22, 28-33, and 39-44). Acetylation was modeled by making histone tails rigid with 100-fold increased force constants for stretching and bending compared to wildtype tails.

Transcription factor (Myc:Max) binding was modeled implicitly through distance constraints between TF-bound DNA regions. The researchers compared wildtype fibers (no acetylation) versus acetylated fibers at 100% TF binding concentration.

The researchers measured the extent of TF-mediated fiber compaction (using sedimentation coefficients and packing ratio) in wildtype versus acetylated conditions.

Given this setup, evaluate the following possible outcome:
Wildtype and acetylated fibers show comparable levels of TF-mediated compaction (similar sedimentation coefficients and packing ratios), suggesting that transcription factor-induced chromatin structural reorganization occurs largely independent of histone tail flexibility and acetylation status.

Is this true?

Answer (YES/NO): NO